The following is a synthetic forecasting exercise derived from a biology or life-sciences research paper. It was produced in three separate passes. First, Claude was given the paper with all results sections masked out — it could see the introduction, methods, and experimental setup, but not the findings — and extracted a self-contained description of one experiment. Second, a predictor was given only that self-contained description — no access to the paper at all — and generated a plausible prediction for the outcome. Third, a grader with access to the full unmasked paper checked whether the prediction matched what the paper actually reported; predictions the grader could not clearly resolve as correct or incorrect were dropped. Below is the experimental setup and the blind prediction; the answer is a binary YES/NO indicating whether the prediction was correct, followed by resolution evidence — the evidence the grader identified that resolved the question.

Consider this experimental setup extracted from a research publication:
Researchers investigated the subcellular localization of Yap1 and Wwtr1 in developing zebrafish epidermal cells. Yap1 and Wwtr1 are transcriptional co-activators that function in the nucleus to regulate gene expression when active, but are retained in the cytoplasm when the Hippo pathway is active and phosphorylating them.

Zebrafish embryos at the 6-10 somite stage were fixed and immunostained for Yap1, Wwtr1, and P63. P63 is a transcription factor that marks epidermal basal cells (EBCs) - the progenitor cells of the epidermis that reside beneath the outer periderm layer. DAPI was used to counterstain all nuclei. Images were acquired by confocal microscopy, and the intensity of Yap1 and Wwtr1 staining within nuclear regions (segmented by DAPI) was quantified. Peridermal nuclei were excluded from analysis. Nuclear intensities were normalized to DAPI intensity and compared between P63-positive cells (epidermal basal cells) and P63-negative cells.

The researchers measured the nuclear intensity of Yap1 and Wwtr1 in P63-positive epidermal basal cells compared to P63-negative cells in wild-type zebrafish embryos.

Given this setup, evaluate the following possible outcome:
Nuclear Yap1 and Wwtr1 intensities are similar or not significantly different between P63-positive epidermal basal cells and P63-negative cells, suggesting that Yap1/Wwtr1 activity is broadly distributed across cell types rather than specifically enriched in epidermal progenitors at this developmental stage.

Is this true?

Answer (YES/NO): NO